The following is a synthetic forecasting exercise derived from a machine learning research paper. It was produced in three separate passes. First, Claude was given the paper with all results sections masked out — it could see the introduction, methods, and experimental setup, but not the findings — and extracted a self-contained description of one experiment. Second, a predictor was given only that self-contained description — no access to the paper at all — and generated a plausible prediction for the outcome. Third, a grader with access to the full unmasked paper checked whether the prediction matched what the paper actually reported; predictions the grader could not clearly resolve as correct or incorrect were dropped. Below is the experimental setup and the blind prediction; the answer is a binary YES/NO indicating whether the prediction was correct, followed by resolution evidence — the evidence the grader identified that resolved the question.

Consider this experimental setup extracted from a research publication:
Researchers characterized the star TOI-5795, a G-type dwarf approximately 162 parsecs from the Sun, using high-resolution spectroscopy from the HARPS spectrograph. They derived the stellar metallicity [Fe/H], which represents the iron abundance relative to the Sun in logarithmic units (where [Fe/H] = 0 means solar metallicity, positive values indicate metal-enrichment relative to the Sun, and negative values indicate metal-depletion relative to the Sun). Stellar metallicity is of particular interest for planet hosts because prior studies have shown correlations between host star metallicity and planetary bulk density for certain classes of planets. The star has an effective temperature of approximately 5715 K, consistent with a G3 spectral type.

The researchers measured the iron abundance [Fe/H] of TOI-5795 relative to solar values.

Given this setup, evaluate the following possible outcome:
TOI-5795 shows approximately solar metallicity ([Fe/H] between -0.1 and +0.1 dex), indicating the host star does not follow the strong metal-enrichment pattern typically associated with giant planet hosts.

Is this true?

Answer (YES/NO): NO